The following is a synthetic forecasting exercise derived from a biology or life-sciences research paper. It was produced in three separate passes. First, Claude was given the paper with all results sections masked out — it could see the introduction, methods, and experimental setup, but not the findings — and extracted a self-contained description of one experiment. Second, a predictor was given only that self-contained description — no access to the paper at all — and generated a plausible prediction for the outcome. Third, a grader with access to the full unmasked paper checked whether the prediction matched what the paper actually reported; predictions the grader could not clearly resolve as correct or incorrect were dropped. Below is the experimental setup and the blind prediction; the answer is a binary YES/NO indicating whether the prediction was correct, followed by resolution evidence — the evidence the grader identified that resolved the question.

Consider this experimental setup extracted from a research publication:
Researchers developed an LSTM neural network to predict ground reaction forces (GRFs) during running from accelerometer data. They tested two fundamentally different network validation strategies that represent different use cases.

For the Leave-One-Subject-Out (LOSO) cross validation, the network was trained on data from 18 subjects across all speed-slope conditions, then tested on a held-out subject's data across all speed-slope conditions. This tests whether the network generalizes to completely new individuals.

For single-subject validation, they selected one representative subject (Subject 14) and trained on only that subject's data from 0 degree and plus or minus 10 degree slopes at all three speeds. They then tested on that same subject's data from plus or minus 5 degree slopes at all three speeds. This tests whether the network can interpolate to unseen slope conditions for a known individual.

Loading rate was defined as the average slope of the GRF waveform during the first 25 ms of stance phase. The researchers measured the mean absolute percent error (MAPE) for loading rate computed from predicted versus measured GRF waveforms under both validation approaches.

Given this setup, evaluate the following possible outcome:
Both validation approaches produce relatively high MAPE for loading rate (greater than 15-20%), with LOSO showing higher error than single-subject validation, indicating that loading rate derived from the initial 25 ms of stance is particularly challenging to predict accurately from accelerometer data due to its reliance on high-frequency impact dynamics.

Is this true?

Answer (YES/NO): NO